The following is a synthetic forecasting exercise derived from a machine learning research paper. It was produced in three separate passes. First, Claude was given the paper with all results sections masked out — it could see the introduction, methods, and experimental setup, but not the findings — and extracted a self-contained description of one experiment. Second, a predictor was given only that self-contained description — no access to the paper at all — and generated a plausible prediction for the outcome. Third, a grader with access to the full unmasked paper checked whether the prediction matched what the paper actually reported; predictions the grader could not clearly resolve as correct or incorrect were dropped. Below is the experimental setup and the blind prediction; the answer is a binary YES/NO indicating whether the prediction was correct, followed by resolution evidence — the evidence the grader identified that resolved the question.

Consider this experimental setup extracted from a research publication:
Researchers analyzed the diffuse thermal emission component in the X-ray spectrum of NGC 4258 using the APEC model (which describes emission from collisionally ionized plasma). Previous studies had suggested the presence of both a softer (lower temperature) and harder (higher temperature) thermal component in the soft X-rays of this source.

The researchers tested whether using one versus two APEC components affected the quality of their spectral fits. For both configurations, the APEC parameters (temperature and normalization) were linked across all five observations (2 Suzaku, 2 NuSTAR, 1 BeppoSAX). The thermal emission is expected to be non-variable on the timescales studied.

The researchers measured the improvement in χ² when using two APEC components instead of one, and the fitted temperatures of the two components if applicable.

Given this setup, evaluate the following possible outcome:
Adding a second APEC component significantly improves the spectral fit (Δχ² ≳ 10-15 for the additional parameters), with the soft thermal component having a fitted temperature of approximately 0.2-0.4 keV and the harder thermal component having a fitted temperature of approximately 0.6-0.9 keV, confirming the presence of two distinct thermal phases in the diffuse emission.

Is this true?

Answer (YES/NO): NO